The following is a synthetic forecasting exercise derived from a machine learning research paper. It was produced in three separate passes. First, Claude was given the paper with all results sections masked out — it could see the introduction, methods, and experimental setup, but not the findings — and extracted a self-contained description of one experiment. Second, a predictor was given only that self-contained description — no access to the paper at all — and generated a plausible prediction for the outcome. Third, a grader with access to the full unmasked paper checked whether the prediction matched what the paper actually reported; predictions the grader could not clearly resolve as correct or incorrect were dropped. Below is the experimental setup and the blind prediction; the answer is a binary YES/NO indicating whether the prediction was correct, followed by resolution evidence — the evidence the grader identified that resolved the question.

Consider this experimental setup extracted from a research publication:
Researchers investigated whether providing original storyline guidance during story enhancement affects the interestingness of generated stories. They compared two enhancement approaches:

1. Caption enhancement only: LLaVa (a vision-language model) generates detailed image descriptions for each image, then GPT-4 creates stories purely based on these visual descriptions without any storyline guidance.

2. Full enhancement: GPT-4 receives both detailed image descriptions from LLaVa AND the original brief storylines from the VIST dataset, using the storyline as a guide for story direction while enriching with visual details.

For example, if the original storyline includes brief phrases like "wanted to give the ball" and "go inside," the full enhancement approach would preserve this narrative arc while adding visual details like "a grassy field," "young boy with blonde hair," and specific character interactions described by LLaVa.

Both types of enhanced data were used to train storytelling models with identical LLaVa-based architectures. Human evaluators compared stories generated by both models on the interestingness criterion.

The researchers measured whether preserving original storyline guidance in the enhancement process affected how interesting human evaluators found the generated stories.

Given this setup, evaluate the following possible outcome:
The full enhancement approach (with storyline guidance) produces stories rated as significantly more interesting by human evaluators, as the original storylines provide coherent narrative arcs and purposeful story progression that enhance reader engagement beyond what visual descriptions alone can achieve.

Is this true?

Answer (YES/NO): NO